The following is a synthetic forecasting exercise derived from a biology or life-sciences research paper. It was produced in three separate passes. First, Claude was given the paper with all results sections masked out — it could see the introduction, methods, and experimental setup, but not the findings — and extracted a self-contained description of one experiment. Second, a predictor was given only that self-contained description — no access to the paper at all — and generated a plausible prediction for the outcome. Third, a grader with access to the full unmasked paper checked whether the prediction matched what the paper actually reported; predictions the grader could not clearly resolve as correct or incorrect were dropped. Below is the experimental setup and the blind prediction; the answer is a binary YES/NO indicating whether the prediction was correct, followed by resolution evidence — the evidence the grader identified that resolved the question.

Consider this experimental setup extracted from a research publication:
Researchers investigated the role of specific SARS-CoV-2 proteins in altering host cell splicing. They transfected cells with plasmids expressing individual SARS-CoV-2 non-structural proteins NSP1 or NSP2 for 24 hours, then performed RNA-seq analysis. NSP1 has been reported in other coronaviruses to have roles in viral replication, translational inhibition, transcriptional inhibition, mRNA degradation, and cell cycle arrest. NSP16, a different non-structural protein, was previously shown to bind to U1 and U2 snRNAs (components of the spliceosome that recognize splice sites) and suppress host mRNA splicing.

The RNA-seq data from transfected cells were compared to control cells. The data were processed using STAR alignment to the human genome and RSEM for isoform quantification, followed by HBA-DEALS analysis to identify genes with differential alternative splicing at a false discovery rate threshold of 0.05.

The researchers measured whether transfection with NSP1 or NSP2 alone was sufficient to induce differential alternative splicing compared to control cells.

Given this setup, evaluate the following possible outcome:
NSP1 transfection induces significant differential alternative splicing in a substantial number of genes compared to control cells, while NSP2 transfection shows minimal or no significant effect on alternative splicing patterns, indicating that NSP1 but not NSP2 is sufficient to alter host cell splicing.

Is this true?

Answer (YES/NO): NO